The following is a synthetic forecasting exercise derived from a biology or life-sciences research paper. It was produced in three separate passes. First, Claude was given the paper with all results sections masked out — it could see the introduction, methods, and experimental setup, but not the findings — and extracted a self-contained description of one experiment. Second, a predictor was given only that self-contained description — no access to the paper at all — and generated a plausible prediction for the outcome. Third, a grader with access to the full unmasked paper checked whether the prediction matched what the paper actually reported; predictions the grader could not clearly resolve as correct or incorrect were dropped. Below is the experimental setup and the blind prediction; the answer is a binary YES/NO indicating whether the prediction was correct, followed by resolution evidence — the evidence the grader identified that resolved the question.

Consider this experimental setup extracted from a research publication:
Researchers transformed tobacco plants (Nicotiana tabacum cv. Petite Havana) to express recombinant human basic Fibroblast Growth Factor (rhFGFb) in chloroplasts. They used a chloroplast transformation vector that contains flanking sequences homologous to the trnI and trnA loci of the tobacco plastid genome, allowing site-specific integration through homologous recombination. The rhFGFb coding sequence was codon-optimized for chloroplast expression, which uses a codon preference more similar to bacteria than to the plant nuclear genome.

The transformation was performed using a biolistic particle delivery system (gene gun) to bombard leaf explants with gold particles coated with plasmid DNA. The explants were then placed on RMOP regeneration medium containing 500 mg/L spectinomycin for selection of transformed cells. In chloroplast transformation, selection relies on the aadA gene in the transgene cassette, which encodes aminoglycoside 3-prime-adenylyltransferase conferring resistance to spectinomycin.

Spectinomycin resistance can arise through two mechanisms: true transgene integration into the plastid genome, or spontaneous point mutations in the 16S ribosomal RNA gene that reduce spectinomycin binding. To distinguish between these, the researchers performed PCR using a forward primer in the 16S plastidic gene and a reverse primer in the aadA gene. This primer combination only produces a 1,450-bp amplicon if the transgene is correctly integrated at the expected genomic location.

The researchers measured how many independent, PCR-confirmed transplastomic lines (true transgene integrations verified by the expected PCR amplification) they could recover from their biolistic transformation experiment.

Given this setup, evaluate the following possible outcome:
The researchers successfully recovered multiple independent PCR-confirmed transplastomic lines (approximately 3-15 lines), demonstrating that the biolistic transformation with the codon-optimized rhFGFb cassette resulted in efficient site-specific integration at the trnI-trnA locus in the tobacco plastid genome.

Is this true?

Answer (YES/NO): YES